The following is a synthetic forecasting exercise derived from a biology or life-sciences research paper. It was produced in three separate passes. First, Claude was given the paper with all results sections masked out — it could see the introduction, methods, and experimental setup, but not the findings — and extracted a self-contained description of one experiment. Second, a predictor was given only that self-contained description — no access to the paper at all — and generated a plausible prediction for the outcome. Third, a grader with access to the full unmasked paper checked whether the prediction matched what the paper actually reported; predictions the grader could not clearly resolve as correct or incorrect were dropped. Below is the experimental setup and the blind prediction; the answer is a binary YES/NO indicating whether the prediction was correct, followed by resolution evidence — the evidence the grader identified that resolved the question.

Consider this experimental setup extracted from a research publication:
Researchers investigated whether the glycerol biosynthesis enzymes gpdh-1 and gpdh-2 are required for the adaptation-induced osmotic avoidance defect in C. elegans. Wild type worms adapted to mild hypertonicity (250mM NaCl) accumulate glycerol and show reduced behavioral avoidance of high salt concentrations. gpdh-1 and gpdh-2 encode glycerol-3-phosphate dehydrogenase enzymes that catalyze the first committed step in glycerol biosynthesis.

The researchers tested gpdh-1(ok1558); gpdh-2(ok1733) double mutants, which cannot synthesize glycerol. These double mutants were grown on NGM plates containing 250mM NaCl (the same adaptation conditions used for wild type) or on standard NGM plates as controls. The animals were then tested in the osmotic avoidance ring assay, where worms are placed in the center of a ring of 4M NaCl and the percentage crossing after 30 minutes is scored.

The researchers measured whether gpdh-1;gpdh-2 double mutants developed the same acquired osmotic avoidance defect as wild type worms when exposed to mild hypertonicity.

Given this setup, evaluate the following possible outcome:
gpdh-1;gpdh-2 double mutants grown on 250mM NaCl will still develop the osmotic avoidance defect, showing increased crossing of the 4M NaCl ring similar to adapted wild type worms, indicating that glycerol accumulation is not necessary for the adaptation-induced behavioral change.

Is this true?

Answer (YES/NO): NO